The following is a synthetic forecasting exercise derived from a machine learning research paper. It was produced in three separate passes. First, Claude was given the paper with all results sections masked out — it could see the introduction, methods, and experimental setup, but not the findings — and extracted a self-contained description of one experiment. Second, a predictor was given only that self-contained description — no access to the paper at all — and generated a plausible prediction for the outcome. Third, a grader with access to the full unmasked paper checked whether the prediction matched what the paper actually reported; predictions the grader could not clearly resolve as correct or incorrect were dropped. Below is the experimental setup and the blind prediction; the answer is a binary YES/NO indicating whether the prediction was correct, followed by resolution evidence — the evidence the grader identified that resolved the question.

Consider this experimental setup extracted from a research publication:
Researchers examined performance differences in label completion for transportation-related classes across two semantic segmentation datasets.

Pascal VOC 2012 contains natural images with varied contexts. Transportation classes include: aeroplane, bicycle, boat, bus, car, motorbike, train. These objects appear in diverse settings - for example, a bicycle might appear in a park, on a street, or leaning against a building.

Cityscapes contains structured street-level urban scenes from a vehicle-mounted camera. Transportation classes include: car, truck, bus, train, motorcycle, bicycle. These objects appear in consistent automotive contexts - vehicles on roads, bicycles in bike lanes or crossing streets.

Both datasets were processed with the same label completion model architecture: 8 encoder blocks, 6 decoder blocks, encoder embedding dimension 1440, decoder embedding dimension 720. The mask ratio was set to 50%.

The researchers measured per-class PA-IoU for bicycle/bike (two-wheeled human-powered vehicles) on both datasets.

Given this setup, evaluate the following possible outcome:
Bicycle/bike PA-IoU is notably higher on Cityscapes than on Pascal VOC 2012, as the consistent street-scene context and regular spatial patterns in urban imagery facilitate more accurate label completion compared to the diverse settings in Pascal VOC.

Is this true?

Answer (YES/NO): YES